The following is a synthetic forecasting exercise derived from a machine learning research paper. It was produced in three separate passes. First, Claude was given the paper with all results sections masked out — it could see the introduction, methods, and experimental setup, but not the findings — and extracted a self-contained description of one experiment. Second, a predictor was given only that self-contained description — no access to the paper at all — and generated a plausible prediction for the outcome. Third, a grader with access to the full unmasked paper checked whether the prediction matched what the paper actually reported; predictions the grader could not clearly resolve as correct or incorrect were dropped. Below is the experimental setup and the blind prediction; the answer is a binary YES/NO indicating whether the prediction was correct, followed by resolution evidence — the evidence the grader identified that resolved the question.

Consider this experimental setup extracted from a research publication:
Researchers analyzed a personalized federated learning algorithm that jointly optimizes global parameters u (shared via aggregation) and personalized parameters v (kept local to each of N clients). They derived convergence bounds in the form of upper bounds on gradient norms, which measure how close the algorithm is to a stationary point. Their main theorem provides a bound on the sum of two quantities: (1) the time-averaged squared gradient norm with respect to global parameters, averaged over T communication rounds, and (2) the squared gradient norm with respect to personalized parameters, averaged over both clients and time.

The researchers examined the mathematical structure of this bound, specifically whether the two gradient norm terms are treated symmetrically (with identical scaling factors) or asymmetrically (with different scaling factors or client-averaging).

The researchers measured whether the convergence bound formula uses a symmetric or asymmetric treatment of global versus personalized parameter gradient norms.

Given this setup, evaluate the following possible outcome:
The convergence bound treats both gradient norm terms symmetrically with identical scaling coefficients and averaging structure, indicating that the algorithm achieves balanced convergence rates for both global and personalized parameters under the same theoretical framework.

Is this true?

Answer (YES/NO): NO